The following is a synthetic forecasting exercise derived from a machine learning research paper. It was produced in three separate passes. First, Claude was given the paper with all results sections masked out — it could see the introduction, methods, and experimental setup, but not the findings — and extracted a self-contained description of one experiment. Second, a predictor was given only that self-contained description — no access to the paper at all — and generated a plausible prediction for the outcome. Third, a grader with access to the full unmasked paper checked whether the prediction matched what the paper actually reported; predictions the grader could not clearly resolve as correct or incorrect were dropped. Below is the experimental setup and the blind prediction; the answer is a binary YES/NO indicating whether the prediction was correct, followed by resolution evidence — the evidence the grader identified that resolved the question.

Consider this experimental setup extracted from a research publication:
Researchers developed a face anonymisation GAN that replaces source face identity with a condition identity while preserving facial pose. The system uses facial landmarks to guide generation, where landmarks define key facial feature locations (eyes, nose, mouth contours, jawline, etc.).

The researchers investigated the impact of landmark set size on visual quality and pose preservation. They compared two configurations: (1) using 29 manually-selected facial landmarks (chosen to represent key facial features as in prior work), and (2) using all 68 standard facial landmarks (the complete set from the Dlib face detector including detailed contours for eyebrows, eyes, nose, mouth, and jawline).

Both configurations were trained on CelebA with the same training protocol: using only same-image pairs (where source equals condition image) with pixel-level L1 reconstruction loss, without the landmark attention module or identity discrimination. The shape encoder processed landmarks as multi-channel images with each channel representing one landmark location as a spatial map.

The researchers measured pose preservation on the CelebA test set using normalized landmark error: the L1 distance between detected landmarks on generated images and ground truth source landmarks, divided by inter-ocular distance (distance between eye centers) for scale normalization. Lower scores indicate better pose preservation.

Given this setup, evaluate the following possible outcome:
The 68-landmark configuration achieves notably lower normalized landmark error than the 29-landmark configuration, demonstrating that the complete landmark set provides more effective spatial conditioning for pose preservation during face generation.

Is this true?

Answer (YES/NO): NO